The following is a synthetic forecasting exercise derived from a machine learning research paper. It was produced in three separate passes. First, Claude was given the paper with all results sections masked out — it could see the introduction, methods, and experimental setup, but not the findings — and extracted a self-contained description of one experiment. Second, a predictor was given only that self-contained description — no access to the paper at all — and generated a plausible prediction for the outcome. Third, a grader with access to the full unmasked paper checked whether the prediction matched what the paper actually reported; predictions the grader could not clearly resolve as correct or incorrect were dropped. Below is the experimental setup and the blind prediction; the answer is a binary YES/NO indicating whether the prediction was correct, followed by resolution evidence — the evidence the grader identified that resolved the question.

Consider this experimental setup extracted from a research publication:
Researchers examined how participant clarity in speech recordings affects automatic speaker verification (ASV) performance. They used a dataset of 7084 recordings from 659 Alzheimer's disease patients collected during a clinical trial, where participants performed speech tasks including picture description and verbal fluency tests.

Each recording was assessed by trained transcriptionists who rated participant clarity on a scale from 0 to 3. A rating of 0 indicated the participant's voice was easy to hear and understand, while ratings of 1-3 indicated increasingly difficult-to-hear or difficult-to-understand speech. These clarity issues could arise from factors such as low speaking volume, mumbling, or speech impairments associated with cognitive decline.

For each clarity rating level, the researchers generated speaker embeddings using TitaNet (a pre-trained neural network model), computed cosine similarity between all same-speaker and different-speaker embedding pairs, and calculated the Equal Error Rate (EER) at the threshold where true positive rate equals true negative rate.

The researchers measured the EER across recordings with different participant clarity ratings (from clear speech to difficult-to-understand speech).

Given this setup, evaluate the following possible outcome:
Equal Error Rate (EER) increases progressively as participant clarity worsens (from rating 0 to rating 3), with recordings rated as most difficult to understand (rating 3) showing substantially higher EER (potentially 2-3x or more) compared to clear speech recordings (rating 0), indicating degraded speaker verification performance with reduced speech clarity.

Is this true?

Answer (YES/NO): NO